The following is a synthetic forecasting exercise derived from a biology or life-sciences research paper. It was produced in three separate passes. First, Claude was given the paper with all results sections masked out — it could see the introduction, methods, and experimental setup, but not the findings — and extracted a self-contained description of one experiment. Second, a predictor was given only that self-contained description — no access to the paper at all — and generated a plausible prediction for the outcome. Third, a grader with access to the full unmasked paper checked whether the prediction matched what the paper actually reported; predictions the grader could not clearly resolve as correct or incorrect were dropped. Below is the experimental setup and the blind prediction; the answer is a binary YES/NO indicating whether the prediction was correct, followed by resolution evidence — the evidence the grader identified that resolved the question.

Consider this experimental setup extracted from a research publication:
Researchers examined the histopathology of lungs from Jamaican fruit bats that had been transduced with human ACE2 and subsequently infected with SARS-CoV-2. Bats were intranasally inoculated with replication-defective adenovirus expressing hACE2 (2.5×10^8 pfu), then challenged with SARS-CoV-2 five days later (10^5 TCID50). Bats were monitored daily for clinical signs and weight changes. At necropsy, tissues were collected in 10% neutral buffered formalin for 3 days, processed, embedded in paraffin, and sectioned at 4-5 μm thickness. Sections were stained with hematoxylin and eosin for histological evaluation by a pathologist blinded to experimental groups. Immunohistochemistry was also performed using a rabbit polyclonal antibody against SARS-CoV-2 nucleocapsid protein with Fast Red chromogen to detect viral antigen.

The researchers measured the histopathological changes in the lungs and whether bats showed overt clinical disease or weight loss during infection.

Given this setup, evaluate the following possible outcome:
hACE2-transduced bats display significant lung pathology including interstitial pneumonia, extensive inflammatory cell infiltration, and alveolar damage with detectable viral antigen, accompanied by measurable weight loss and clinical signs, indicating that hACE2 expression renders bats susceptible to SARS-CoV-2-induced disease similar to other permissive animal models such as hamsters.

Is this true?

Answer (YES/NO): NO